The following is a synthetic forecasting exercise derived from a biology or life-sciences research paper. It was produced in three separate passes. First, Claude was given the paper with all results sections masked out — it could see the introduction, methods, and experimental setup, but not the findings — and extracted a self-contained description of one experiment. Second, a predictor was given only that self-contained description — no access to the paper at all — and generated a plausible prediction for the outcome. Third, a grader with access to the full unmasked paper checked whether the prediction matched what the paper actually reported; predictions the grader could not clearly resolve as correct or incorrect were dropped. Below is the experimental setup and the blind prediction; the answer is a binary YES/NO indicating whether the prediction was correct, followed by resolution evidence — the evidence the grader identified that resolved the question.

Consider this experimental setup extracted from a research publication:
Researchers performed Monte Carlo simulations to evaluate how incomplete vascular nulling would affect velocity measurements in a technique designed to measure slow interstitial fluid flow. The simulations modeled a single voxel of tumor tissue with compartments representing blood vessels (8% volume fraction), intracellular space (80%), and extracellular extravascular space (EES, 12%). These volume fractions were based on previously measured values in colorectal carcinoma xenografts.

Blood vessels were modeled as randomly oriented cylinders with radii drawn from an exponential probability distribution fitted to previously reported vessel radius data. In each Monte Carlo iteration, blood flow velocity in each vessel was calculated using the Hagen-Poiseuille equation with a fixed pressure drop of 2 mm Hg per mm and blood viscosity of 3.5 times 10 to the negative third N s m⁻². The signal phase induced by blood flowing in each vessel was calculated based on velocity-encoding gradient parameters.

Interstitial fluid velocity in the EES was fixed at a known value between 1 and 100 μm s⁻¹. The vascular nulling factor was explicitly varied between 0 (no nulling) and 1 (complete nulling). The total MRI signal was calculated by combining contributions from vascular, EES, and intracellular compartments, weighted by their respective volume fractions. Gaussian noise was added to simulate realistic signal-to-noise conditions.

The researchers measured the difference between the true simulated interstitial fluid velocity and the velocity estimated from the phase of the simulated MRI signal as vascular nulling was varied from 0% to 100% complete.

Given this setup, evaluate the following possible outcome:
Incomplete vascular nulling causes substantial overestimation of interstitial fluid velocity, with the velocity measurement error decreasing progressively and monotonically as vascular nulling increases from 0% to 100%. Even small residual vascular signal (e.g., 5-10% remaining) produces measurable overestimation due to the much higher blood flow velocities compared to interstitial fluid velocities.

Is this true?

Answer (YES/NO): YES